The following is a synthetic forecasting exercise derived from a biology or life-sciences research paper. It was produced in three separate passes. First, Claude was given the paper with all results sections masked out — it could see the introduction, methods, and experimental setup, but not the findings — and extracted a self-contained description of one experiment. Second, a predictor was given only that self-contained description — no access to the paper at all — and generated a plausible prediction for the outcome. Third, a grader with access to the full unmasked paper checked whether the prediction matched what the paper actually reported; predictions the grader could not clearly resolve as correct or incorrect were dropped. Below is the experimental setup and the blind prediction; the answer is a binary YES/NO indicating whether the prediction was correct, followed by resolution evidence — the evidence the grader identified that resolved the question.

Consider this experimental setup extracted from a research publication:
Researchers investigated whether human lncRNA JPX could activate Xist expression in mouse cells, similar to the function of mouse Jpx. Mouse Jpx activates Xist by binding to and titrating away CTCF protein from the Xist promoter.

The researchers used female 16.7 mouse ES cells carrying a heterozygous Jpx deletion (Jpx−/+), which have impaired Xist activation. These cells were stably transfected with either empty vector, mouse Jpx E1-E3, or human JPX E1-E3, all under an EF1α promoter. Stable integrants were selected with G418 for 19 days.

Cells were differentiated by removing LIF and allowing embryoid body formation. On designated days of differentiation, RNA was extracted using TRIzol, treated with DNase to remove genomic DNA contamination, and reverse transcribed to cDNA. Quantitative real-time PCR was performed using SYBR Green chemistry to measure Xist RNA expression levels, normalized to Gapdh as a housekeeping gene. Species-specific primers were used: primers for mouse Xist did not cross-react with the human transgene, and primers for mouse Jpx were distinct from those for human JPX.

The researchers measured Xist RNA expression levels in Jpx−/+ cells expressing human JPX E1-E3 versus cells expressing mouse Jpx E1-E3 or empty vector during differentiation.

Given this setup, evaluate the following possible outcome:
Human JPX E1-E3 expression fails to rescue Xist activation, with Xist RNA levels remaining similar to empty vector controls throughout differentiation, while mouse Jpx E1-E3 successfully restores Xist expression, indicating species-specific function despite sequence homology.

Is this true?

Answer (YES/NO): NO